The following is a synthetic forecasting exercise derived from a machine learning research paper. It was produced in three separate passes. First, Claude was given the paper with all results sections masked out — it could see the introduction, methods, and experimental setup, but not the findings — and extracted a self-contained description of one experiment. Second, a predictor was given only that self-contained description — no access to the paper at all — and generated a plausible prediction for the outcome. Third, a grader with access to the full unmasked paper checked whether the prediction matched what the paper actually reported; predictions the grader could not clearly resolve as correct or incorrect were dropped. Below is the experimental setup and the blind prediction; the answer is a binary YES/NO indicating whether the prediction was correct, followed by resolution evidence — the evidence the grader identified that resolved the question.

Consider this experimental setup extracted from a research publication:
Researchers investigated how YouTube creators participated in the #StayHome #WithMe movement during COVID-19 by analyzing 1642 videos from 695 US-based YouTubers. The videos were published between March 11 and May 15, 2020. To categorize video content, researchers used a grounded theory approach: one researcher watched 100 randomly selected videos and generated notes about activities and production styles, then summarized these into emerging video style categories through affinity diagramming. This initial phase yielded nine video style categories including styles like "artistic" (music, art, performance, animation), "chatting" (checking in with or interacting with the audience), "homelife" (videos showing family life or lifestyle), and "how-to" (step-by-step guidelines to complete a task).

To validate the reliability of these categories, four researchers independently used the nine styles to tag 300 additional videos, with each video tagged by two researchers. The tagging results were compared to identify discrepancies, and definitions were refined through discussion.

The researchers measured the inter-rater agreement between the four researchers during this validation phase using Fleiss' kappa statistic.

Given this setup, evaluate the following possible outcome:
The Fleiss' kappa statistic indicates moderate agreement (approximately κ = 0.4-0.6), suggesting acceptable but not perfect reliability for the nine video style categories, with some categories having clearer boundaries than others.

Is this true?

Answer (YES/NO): NO